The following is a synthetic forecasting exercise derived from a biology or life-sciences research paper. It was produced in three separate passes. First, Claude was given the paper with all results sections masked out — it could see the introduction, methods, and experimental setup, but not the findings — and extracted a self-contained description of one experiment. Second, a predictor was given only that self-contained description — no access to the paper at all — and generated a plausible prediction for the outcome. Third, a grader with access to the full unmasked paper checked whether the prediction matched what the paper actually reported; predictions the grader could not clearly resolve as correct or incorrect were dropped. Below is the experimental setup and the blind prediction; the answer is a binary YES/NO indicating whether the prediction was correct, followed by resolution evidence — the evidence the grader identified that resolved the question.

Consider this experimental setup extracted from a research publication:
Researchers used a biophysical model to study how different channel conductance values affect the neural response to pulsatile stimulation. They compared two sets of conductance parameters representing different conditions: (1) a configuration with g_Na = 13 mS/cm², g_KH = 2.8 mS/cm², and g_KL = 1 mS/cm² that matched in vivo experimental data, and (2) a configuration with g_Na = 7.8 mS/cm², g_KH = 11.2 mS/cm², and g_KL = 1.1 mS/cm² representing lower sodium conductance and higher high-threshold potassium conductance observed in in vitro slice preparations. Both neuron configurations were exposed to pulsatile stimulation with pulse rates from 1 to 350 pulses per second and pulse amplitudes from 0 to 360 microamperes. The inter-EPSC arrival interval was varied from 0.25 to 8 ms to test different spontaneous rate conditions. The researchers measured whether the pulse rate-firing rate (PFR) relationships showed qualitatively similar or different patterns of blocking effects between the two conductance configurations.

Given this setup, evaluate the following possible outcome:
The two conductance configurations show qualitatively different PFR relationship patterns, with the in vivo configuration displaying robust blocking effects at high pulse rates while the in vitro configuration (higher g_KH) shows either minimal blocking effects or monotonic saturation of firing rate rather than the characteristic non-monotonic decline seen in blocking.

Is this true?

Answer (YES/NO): NO